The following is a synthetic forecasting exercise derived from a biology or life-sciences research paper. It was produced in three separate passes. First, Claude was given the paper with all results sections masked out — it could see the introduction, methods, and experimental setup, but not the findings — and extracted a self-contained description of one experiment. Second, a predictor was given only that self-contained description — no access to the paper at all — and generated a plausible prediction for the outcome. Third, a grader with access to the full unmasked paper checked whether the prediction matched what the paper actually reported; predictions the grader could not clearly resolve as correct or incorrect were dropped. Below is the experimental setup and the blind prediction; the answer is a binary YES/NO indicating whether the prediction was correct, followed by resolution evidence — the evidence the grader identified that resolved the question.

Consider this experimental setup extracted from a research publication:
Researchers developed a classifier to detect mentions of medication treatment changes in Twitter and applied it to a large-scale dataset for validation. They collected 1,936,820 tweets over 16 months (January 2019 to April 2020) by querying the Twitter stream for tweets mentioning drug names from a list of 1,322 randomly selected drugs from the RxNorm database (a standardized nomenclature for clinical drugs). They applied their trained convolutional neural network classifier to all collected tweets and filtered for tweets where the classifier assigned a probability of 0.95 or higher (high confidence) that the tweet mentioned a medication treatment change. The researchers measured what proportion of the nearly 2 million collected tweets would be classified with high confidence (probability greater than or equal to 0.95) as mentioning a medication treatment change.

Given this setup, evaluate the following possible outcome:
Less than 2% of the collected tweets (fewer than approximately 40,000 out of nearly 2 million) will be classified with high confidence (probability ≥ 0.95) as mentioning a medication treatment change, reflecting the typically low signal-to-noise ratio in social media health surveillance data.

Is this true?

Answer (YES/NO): YES